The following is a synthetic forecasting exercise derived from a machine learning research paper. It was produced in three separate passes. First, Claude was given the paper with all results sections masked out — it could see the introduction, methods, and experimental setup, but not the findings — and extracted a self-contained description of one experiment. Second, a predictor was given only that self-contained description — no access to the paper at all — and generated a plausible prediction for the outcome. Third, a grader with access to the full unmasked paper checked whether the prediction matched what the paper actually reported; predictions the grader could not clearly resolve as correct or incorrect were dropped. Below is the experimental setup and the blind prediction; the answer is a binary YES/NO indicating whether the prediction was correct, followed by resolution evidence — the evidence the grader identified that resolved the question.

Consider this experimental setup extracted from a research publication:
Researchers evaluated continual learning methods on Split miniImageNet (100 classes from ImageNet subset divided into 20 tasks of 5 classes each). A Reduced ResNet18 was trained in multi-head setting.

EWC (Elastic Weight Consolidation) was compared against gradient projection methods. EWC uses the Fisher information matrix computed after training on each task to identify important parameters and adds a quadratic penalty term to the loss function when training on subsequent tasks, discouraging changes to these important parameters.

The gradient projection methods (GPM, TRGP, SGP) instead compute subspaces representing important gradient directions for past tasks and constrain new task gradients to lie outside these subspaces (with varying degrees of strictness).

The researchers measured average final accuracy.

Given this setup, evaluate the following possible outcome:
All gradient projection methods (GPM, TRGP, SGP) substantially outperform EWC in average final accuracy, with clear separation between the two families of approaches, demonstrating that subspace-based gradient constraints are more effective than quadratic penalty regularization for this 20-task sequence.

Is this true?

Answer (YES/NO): YES